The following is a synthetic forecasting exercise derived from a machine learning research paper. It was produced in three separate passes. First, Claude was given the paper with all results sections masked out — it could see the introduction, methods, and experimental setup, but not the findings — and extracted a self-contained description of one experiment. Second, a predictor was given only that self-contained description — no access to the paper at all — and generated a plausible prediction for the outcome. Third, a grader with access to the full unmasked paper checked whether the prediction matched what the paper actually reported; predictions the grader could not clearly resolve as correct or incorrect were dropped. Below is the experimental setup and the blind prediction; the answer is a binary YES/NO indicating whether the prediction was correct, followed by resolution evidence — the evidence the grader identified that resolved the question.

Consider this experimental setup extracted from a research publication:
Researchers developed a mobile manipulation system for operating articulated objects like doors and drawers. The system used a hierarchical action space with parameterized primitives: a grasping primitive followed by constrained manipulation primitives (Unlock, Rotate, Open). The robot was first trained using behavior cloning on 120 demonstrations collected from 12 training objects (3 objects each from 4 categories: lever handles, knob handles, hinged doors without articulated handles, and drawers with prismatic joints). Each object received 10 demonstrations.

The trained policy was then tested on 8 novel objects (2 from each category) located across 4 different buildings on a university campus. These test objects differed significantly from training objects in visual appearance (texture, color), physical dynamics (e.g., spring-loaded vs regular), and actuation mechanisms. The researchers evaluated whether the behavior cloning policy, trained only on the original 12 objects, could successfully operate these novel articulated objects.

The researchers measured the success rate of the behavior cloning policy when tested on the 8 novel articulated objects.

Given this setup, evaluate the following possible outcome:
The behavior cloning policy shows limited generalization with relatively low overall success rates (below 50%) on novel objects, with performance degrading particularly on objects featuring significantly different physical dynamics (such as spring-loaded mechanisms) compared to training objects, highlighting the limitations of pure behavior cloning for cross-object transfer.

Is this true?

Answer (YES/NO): NO